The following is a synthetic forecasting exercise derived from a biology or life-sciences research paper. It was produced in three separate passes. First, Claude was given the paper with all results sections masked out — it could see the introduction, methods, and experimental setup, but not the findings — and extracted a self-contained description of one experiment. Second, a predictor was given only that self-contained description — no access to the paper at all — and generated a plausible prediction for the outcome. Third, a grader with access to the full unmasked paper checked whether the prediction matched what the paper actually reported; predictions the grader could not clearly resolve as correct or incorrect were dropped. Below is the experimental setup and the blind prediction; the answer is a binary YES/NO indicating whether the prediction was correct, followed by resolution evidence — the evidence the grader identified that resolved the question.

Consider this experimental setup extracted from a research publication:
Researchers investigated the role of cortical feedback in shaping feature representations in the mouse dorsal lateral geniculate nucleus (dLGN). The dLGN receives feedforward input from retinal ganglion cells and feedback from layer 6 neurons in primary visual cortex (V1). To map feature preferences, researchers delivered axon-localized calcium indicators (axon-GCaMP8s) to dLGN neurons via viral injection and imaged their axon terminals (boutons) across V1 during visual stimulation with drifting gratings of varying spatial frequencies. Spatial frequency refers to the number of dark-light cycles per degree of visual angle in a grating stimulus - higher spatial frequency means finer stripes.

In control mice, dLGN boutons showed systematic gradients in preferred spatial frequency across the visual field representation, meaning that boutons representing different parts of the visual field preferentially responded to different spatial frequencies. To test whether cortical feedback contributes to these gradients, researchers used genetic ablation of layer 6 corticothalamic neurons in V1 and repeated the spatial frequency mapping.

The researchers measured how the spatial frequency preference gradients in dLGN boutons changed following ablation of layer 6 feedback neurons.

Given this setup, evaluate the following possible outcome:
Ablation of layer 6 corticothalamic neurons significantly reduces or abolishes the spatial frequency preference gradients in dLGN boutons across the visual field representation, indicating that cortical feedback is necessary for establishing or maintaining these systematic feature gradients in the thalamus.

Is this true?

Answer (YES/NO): NO